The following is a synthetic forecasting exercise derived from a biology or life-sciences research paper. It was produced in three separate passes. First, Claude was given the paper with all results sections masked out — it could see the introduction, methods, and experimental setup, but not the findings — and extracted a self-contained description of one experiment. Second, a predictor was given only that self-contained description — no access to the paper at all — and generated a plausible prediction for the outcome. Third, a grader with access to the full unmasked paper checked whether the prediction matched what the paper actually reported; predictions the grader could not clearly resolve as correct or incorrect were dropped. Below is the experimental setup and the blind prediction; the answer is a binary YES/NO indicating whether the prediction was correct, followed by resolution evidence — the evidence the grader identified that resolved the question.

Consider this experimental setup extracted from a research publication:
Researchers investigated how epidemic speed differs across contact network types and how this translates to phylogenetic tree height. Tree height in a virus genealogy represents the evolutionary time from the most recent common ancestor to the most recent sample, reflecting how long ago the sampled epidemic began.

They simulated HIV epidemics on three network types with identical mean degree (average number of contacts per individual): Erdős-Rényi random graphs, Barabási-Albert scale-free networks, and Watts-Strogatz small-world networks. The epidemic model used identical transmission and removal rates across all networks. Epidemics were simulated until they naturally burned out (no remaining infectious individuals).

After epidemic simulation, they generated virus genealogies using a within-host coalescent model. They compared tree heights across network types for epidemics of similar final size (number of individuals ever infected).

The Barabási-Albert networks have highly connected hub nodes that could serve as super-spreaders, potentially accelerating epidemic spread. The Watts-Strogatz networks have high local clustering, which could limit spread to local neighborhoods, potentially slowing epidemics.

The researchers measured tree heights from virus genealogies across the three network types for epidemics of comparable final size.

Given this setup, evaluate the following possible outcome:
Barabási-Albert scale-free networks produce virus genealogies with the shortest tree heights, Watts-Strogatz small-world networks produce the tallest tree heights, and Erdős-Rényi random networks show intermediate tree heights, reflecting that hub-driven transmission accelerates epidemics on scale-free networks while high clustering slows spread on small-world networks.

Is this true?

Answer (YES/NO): NO